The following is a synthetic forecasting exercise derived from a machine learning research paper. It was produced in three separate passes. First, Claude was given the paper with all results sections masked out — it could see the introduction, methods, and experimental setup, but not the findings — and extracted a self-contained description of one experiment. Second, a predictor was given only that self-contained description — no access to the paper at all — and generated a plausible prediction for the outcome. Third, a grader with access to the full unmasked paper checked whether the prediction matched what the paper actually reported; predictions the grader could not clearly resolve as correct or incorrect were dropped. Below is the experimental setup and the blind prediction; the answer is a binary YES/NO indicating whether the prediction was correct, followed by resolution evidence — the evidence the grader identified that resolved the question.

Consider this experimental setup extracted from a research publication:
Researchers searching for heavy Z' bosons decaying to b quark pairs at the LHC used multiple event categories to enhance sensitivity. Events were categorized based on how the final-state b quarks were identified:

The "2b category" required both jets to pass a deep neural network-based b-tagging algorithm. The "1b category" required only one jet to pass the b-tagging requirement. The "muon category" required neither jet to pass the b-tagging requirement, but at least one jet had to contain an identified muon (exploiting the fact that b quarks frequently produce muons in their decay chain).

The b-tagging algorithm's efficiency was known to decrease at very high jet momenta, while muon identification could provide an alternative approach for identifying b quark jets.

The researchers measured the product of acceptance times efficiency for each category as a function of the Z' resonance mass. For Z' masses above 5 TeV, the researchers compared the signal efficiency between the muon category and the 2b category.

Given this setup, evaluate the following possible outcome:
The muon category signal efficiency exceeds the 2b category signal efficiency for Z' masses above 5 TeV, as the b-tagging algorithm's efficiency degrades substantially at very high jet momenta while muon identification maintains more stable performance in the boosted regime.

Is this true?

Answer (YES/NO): YES